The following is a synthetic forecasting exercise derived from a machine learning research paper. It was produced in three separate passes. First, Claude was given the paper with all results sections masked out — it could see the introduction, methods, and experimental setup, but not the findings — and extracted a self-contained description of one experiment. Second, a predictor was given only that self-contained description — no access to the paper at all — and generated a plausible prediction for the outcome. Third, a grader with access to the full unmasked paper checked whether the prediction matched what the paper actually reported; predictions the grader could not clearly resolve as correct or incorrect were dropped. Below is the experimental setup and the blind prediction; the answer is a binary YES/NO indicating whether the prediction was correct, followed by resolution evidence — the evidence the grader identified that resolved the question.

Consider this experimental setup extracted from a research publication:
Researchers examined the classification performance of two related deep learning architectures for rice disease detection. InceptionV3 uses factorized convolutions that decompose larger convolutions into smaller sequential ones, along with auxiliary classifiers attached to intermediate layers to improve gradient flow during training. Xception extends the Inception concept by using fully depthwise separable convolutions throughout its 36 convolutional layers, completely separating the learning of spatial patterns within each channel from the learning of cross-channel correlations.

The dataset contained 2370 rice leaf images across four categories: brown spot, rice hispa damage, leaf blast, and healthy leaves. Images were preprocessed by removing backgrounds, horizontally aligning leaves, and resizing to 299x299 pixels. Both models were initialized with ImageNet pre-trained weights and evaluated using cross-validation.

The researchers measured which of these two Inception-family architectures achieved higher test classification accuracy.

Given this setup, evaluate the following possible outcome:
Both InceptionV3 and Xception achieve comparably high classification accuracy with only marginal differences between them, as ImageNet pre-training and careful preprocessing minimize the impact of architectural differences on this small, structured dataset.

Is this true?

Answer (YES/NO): NO